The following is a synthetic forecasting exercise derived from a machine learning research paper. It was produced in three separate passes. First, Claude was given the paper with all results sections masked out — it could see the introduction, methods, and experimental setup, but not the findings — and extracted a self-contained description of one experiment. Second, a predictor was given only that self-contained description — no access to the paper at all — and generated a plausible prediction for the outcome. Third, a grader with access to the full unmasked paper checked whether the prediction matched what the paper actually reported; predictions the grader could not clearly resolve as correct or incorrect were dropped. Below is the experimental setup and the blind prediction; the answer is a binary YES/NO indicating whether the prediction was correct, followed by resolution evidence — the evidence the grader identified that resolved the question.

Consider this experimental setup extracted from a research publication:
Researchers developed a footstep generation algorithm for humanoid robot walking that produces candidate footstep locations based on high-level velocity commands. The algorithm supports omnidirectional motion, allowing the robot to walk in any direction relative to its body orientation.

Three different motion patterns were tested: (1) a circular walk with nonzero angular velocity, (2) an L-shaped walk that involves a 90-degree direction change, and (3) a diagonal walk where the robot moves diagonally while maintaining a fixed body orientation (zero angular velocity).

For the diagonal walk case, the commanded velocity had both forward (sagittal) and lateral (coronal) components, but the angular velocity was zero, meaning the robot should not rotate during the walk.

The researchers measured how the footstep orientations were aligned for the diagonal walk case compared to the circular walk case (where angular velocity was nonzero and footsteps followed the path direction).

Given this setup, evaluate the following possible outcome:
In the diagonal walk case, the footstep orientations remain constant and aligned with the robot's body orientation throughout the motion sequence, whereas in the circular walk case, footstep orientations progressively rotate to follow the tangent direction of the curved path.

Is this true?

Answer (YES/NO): YES